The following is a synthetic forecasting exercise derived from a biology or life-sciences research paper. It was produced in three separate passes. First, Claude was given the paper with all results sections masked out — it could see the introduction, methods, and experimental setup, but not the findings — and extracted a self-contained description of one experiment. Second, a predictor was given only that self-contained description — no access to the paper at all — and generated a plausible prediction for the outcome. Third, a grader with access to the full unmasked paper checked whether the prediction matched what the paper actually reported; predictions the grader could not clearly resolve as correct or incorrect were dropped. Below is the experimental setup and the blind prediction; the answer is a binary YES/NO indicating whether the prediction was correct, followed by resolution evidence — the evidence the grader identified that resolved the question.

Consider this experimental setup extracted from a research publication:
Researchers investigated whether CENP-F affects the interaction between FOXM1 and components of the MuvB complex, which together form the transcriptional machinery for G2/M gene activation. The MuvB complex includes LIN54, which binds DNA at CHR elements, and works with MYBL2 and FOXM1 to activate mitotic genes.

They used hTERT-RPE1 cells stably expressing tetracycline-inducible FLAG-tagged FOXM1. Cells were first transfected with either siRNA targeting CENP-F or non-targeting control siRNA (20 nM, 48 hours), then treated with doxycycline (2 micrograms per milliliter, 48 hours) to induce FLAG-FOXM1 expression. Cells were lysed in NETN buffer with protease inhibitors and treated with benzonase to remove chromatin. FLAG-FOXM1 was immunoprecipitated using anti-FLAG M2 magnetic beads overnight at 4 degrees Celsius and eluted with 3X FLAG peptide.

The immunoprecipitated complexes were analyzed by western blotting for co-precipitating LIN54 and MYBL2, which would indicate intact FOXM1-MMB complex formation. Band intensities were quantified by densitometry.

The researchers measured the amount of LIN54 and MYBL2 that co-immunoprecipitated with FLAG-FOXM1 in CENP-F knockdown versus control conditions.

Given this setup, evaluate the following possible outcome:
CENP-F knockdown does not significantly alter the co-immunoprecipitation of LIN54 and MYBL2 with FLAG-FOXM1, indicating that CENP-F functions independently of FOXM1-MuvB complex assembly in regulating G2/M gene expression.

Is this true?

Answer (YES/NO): NO